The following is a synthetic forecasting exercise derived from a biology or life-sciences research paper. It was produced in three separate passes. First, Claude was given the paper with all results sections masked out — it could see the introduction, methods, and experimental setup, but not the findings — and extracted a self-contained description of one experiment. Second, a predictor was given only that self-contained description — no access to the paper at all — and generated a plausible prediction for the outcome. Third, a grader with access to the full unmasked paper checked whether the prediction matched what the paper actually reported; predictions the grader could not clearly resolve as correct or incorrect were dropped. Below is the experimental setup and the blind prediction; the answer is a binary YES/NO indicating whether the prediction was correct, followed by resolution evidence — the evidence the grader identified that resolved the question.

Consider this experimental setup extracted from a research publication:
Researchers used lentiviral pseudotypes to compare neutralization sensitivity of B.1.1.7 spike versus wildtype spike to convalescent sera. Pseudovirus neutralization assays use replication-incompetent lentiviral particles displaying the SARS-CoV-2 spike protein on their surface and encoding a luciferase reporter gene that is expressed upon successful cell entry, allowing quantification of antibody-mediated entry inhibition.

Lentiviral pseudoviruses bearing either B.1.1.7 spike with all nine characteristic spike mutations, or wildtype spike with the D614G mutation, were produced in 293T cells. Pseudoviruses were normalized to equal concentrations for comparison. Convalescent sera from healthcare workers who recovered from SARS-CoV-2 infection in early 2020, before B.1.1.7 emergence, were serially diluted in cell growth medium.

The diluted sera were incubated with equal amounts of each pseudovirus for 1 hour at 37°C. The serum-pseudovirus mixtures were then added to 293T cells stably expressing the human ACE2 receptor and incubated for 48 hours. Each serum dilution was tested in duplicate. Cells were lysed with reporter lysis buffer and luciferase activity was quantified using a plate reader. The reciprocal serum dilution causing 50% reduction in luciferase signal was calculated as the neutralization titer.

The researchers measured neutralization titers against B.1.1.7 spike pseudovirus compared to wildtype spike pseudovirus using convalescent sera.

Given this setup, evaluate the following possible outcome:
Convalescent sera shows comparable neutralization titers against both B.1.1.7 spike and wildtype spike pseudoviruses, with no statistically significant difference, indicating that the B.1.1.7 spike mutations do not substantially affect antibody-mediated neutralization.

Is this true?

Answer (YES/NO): YES